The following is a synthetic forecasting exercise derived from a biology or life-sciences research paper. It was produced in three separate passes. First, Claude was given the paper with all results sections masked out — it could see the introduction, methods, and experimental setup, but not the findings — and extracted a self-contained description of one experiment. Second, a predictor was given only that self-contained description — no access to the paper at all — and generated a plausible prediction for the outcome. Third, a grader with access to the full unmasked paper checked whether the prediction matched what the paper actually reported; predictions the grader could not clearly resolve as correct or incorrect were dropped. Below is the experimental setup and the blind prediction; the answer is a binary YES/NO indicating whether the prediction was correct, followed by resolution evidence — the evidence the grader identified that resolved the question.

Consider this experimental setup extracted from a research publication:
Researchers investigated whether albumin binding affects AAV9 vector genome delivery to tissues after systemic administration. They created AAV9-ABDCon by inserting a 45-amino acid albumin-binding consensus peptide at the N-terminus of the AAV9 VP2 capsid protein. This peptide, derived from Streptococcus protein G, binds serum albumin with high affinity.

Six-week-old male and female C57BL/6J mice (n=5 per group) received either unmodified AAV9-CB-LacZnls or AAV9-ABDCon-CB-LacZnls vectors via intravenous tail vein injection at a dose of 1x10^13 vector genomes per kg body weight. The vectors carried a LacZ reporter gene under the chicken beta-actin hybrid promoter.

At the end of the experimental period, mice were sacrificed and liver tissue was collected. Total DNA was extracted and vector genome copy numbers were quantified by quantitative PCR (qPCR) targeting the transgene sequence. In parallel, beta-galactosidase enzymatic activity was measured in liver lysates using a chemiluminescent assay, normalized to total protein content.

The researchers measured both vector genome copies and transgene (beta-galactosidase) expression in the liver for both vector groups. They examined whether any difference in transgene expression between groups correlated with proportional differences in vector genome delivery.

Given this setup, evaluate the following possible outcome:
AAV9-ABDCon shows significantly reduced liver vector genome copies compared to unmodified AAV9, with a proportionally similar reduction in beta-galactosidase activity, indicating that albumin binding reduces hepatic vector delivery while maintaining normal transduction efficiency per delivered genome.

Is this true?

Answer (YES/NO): NO